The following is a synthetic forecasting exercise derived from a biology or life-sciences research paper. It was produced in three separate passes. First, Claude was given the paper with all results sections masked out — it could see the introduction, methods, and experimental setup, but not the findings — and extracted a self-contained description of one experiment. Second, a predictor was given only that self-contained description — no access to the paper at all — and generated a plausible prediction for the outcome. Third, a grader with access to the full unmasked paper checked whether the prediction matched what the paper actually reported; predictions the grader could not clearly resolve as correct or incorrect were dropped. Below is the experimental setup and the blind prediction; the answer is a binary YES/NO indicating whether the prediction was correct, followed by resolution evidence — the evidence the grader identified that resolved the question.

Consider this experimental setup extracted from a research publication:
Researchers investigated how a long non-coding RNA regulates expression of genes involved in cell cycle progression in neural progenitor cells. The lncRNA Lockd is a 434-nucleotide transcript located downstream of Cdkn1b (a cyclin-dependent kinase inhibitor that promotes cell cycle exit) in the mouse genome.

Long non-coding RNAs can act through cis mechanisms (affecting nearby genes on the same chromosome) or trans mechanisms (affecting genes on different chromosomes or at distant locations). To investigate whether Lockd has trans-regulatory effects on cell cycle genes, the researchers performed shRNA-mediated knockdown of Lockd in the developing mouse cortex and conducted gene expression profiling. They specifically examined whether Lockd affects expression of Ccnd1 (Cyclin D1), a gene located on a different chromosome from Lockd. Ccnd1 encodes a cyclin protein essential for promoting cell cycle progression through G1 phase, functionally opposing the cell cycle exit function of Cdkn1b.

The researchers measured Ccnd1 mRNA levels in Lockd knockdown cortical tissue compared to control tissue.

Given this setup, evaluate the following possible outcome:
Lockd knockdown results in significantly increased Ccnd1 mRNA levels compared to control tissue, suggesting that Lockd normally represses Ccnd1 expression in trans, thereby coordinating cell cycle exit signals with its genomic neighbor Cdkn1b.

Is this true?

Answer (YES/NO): NO